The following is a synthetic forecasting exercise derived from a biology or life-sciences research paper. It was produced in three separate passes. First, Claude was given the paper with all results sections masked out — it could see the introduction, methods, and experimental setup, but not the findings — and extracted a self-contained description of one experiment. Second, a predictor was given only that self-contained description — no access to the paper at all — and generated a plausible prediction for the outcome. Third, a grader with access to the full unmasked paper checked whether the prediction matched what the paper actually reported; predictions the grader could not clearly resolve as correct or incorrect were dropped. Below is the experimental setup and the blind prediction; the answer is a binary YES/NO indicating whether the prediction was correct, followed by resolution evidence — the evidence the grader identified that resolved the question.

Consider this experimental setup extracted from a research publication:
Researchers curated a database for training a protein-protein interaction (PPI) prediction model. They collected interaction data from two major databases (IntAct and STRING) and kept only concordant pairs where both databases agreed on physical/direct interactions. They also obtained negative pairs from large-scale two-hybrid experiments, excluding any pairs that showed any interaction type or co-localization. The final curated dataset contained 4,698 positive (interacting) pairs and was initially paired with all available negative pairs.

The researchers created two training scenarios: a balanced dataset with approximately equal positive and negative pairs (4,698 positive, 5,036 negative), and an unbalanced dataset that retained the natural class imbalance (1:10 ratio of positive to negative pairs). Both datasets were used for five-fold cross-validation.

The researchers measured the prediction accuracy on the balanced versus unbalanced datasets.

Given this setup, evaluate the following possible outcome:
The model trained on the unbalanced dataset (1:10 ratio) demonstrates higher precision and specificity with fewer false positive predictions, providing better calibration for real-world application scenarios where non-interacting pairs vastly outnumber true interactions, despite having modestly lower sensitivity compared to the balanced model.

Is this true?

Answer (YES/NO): NO